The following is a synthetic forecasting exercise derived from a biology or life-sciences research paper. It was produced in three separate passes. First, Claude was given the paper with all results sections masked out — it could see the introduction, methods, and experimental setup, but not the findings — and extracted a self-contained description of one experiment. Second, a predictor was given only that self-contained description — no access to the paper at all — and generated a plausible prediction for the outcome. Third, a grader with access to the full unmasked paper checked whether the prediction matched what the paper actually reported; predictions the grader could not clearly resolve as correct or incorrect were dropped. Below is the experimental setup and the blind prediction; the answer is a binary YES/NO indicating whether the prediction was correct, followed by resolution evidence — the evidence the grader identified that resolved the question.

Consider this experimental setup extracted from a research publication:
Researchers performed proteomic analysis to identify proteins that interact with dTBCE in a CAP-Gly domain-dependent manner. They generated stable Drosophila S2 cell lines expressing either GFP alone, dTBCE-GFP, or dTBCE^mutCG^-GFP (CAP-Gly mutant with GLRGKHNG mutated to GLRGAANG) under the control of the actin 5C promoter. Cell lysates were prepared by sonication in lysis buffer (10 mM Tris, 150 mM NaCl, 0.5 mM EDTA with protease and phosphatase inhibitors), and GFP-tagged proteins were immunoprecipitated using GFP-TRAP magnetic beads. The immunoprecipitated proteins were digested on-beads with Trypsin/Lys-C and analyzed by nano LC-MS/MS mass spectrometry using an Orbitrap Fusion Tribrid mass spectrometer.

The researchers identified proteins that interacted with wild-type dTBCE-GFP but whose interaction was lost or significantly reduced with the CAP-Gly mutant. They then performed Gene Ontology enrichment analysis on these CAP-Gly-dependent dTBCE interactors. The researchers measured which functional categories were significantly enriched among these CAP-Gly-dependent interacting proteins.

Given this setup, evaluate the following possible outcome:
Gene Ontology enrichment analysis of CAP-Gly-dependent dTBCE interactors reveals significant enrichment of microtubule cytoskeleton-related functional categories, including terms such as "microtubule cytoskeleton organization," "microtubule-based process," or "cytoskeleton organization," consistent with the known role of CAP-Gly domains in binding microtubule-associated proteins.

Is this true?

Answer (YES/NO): NO